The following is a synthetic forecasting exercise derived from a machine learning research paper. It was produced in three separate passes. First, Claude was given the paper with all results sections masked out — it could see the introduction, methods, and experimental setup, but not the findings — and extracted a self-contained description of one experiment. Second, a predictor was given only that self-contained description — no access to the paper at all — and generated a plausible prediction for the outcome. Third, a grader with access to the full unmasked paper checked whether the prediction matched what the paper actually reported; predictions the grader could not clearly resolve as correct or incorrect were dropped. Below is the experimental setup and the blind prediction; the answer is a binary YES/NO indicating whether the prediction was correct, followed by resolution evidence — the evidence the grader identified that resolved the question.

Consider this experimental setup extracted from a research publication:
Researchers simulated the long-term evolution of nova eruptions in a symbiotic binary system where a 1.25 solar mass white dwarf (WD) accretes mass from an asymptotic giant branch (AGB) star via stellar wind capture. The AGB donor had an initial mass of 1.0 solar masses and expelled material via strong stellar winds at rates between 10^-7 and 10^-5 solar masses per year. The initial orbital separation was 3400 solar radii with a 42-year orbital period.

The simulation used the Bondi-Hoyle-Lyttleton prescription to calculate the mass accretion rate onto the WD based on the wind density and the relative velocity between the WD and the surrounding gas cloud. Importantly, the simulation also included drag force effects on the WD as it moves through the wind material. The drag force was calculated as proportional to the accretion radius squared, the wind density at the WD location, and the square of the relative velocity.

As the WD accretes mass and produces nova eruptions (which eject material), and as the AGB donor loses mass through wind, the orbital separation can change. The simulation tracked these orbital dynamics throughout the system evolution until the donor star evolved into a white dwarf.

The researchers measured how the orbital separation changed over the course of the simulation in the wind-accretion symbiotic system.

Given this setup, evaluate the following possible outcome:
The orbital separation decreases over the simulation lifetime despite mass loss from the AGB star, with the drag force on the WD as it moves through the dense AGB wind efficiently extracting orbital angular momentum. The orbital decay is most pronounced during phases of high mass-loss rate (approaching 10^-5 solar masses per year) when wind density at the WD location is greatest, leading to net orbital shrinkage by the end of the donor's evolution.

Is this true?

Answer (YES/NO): YES